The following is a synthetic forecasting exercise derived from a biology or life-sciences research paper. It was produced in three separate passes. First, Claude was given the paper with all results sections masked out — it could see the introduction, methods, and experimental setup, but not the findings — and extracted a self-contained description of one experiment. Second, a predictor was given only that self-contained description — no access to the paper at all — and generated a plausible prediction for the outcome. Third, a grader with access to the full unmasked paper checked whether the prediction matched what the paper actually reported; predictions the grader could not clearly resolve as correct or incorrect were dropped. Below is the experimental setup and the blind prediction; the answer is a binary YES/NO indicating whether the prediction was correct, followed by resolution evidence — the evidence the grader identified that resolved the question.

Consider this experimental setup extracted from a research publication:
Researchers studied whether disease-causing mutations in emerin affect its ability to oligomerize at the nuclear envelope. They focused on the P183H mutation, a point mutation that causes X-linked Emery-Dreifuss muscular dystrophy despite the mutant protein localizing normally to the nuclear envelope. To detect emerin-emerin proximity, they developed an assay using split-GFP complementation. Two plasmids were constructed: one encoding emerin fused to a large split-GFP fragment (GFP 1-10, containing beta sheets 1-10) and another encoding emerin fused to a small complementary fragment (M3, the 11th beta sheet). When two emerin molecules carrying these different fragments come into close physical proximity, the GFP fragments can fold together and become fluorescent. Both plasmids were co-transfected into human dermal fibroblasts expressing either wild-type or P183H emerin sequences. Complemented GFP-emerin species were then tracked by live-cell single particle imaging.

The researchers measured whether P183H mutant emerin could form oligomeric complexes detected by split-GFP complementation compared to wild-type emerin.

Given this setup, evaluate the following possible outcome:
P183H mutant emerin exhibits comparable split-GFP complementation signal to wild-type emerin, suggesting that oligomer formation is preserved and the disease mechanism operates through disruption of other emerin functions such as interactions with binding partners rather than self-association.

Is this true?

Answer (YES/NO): NO